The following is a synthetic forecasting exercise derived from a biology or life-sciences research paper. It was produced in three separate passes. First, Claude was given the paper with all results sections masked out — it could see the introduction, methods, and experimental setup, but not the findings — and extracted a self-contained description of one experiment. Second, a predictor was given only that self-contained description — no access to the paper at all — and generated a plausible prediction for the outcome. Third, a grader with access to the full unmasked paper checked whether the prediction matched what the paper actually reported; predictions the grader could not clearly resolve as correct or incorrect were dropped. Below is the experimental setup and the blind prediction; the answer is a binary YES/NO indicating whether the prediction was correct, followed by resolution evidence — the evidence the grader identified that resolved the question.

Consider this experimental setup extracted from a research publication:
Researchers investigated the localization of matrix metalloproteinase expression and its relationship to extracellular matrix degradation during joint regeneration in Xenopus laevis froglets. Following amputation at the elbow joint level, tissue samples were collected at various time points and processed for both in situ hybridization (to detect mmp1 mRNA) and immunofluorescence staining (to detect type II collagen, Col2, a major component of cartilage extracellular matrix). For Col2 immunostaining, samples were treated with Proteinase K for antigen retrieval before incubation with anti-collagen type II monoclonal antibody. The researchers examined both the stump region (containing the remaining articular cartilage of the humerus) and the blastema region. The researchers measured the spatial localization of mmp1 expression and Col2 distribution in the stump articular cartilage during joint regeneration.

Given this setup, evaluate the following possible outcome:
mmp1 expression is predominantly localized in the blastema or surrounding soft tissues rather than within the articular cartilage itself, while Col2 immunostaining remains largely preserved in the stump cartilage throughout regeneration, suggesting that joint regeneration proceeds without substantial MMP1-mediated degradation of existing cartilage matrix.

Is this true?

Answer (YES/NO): NO